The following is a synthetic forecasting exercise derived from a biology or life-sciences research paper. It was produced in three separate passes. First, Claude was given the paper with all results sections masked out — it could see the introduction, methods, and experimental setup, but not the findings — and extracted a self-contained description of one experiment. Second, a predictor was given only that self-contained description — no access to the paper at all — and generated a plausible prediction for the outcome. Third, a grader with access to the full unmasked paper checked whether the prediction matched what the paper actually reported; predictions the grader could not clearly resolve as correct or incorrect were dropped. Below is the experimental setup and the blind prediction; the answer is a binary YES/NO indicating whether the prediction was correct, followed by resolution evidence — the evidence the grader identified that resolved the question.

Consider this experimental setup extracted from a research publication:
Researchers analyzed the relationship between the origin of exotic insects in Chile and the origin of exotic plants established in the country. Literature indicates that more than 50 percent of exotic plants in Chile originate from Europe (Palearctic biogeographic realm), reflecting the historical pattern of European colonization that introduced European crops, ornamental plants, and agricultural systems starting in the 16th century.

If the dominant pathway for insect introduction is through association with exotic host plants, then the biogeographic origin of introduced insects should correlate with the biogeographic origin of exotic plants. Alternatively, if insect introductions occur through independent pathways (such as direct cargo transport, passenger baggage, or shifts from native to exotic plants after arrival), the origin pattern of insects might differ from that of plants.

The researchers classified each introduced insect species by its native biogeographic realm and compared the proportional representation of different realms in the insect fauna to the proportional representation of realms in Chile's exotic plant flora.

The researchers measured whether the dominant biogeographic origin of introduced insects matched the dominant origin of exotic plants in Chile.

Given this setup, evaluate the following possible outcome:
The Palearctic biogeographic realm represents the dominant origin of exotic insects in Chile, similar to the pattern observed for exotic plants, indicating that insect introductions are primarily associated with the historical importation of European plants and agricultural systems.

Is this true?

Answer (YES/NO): YES